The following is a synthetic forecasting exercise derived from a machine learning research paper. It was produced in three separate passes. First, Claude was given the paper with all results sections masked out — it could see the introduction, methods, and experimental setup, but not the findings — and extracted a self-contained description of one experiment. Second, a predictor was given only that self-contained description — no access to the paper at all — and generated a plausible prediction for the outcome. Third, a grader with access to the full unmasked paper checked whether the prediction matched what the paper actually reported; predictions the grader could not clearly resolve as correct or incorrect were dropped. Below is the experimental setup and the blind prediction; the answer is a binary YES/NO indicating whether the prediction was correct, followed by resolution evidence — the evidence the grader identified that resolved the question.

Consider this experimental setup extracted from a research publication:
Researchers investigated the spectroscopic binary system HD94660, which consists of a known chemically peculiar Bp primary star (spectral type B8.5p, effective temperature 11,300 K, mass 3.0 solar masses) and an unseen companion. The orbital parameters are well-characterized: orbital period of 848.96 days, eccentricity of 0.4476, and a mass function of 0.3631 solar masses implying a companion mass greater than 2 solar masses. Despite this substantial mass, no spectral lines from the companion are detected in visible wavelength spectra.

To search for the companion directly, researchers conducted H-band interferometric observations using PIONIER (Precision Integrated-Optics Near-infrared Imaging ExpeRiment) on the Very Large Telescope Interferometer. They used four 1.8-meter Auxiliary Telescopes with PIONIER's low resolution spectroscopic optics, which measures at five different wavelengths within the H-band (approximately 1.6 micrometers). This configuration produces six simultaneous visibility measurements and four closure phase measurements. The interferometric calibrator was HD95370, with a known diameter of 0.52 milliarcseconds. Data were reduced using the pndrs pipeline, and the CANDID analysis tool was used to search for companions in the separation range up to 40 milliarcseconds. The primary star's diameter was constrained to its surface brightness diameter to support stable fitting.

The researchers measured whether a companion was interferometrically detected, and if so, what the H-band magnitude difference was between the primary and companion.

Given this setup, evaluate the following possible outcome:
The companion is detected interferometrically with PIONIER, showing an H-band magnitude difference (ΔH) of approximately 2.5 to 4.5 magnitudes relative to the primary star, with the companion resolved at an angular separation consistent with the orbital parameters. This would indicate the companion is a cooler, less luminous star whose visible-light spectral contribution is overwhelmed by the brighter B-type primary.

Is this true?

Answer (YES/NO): NO